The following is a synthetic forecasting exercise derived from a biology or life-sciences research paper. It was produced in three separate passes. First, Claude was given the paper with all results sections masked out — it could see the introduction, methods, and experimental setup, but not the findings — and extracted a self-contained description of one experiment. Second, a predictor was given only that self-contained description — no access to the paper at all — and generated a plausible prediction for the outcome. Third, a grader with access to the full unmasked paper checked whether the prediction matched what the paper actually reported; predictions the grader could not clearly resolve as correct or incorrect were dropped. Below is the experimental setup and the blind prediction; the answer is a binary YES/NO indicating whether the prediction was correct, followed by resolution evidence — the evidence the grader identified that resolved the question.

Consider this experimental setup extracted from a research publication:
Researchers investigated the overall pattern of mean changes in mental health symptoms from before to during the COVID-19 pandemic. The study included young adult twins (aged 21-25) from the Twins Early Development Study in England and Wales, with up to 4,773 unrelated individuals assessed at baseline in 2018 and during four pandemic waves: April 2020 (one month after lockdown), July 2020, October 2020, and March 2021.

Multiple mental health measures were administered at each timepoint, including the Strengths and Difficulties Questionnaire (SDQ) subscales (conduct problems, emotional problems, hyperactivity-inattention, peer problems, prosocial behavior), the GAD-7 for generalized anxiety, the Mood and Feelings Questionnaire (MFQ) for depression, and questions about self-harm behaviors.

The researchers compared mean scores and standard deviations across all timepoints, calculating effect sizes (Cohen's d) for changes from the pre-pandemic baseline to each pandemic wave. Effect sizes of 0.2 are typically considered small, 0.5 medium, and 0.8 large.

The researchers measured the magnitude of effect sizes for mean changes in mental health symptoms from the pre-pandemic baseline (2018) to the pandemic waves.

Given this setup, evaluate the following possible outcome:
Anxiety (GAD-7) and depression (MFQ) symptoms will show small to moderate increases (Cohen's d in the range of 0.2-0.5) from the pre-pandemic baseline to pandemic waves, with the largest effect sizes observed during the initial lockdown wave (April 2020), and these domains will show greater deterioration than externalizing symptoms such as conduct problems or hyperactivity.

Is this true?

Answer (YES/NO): NO